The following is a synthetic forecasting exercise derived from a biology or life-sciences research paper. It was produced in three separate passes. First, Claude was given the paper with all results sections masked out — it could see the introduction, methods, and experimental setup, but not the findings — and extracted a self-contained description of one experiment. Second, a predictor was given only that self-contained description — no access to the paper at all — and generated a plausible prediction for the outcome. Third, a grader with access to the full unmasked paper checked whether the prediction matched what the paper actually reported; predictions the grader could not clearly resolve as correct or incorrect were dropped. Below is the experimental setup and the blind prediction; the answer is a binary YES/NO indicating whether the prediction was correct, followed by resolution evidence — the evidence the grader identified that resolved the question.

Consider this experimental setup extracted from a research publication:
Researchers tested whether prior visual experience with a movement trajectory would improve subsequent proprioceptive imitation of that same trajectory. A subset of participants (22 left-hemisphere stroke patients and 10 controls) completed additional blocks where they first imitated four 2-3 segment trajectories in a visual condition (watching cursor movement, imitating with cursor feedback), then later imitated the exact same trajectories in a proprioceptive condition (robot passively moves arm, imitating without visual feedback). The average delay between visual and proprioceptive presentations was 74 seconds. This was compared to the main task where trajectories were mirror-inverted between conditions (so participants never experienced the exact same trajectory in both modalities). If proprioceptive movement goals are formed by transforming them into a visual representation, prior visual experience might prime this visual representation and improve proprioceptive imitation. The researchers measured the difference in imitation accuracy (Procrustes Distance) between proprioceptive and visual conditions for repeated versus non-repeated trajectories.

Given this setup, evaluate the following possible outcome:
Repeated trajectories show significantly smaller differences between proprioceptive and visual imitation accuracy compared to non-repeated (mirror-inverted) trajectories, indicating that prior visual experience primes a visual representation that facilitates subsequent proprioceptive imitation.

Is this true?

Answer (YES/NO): NO